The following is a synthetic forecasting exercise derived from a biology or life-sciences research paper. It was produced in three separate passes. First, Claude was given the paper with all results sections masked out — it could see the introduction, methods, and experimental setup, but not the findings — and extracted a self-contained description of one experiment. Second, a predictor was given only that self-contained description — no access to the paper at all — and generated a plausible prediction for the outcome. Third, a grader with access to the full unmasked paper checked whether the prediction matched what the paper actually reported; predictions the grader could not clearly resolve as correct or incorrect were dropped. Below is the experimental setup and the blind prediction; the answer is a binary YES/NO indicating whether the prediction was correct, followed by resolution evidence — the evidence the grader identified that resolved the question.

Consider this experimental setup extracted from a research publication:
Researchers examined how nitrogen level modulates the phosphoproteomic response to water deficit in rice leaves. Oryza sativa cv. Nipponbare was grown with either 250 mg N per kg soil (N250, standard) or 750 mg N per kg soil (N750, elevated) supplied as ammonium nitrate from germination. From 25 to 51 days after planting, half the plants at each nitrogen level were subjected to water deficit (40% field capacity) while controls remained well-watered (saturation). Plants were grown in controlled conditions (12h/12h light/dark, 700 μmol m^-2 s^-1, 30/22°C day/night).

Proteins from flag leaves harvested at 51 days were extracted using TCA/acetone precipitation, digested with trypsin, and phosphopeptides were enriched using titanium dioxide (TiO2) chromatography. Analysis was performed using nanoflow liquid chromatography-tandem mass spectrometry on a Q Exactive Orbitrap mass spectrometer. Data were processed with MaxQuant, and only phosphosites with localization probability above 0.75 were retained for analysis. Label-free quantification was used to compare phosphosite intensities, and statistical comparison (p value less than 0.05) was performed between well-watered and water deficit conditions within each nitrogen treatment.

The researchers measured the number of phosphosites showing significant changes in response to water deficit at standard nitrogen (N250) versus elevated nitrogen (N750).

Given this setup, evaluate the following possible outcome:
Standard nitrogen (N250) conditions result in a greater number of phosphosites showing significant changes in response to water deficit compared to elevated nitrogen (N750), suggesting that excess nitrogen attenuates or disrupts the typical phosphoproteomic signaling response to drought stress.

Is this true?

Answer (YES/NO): NO